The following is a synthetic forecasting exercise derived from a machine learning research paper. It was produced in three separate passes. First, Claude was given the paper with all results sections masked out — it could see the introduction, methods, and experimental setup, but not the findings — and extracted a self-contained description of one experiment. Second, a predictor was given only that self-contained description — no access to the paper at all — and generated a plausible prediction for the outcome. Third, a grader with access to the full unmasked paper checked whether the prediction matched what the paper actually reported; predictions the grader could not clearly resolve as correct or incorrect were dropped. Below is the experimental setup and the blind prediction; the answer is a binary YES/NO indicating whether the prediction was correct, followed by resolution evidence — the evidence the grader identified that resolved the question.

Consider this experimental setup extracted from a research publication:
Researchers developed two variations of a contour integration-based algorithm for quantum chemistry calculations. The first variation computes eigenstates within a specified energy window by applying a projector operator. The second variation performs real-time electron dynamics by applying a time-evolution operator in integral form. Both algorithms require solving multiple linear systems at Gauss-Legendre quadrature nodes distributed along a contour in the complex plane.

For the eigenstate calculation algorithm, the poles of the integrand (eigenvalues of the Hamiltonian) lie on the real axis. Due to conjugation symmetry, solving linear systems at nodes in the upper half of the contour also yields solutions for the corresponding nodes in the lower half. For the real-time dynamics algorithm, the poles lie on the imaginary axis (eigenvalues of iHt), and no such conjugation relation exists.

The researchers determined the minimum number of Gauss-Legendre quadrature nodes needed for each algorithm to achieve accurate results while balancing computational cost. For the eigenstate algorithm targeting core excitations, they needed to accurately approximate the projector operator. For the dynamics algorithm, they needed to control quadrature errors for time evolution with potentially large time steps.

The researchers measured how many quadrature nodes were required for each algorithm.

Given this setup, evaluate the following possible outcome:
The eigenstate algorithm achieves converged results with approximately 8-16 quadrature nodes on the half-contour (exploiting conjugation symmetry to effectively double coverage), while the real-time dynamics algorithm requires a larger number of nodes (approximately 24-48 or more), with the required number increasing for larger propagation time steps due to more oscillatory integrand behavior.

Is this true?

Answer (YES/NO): NO